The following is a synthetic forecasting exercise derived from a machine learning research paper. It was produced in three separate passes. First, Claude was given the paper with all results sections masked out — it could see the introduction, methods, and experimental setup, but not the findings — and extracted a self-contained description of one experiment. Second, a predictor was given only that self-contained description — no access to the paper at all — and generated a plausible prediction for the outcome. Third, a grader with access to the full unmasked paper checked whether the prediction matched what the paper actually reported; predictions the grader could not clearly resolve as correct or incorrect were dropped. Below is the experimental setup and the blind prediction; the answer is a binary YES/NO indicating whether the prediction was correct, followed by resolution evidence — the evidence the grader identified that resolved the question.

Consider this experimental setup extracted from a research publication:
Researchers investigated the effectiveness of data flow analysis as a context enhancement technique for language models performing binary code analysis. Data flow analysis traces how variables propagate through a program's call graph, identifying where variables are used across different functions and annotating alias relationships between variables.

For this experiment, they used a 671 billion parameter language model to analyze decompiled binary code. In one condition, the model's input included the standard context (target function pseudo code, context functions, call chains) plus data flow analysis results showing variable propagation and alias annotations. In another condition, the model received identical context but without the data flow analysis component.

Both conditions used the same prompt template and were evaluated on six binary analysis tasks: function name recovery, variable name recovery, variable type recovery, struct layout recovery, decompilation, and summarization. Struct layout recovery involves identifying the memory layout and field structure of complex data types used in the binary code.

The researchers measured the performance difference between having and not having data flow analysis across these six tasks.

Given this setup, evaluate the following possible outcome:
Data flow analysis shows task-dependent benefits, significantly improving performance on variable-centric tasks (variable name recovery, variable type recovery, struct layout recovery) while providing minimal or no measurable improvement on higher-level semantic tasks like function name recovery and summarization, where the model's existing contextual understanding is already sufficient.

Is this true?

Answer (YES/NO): NO